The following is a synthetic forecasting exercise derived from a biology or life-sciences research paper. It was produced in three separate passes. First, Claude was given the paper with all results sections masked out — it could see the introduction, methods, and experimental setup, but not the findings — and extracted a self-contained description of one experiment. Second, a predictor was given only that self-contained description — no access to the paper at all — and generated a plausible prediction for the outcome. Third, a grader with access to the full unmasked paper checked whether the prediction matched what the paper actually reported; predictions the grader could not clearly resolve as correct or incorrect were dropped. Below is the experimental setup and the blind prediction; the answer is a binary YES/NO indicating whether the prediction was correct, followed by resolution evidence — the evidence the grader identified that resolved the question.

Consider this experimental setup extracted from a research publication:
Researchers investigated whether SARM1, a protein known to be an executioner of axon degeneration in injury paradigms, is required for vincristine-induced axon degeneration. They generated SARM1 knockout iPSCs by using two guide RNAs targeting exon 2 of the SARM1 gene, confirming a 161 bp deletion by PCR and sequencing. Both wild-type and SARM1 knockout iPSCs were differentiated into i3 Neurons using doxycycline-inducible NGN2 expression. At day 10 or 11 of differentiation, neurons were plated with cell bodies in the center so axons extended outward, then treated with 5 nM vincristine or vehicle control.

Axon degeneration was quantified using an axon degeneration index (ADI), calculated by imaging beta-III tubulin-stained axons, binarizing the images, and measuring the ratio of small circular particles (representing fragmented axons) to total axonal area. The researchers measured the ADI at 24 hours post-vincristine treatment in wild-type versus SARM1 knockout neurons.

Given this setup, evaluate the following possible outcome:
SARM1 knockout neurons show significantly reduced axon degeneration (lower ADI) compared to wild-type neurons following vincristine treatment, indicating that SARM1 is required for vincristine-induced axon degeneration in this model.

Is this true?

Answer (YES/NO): YES